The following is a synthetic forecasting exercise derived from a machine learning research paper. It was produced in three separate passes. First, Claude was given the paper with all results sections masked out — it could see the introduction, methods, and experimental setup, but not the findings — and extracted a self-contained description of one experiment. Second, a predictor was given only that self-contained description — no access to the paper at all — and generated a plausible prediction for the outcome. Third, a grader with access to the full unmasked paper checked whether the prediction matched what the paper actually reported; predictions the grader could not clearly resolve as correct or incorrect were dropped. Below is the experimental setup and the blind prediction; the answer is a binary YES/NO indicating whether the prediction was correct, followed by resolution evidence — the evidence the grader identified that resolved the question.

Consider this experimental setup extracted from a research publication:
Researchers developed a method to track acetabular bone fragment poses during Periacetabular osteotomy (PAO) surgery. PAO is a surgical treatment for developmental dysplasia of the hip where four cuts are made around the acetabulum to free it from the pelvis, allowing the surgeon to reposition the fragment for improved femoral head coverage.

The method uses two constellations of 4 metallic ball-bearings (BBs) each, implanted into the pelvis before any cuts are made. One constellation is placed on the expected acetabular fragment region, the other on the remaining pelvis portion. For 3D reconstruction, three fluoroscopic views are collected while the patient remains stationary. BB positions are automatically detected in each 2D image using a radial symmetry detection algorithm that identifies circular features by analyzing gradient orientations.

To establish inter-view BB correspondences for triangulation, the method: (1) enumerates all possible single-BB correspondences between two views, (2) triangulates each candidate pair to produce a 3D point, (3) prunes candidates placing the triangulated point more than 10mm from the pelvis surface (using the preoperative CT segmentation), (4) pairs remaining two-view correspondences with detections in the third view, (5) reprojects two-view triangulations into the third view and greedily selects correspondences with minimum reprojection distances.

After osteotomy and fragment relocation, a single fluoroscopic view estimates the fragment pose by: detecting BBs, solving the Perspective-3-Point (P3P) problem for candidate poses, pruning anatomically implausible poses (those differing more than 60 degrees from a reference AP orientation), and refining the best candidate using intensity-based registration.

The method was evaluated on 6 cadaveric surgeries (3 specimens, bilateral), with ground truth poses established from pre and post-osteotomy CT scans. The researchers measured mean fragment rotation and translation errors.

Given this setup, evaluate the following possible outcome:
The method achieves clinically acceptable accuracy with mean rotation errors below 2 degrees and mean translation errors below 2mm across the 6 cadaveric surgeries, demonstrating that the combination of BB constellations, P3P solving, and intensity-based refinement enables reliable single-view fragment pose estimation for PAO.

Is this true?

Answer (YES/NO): NO